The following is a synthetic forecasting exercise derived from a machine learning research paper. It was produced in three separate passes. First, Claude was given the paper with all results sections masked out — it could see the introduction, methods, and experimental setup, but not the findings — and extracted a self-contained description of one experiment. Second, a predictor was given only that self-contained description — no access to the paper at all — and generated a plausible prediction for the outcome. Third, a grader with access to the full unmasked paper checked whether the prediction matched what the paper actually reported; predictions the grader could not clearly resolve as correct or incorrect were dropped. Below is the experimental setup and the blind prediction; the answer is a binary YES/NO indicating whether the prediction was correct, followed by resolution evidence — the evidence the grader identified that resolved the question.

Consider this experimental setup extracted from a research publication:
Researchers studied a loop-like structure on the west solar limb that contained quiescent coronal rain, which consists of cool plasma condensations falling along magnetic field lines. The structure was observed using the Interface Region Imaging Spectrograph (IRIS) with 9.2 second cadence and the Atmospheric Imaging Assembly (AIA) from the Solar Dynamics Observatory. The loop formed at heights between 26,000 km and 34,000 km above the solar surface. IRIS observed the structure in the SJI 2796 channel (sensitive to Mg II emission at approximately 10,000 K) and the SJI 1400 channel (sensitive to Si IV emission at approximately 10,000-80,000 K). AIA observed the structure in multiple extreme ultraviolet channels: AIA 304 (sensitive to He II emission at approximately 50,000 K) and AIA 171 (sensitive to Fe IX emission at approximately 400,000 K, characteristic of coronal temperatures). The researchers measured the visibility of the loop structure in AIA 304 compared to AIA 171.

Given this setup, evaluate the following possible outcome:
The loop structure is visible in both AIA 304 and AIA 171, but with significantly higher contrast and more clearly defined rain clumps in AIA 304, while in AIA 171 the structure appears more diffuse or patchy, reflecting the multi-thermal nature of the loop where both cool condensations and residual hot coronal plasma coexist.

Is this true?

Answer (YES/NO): NO